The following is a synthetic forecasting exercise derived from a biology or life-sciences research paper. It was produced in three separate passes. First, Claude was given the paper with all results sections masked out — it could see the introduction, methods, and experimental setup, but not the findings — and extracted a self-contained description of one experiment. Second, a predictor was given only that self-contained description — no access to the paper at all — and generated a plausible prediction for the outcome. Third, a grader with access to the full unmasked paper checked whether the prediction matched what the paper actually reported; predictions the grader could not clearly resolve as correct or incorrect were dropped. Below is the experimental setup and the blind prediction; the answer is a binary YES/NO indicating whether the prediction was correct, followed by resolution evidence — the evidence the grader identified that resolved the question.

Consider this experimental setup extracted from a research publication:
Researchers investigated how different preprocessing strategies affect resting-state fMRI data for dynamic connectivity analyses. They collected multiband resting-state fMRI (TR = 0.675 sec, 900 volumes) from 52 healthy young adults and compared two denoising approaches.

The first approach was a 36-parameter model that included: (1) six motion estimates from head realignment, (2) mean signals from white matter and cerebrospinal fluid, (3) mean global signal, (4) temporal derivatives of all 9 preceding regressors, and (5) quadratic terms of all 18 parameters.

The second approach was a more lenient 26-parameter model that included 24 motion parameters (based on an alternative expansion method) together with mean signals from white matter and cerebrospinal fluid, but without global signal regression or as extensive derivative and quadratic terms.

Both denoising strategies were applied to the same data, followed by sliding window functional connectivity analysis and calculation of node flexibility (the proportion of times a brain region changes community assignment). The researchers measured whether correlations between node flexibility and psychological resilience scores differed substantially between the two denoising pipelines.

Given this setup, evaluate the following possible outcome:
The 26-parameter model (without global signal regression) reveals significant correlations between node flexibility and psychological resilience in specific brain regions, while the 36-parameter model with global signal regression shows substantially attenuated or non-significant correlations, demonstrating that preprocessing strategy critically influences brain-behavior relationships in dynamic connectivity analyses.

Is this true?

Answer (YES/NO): NO